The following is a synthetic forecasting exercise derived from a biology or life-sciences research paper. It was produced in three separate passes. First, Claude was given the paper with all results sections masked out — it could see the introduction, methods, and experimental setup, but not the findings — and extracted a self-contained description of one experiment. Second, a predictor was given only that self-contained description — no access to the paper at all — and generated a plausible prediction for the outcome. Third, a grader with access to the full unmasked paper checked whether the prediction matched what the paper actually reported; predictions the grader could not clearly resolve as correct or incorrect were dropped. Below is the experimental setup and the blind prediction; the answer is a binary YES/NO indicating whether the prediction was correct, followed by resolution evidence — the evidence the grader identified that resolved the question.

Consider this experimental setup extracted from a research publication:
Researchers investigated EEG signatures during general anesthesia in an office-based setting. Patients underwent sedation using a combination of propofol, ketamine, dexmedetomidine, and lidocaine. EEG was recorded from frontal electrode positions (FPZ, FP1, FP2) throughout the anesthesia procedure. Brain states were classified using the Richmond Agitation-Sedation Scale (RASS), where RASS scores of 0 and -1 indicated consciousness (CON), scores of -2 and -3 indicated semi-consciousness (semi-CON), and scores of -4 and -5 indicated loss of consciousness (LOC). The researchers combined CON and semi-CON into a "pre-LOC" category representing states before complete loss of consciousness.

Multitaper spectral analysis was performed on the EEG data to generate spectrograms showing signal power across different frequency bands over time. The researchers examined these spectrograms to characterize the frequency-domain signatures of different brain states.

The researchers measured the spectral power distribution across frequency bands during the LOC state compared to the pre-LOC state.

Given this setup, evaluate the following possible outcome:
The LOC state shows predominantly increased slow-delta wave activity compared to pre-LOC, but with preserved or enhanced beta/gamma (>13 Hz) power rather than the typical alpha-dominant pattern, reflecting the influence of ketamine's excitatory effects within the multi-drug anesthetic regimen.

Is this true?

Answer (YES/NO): NO